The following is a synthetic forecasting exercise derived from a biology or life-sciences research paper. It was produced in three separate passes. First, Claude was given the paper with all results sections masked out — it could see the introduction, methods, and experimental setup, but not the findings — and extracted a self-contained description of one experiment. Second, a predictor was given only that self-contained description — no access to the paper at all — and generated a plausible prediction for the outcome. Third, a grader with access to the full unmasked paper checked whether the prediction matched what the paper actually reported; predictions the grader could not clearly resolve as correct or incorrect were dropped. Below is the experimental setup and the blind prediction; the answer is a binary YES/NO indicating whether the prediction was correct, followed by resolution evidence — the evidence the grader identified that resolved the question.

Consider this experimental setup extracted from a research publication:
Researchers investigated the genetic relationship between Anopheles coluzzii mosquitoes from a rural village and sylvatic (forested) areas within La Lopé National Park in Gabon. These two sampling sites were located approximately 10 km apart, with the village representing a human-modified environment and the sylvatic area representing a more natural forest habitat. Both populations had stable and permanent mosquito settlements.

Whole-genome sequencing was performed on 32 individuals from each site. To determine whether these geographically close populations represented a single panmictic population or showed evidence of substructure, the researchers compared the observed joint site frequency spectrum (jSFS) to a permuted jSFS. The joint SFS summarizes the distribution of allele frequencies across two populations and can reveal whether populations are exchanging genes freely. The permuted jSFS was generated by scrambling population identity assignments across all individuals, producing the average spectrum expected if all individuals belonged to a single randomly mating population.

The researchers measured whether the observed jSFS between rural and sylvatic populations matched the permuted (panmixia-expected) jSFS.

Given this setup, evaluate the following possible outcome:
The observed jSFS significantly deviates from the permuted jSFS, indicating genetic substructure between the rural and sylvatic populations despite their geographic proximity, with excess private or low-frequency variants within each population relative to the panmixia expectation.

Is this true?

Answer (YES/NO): NO